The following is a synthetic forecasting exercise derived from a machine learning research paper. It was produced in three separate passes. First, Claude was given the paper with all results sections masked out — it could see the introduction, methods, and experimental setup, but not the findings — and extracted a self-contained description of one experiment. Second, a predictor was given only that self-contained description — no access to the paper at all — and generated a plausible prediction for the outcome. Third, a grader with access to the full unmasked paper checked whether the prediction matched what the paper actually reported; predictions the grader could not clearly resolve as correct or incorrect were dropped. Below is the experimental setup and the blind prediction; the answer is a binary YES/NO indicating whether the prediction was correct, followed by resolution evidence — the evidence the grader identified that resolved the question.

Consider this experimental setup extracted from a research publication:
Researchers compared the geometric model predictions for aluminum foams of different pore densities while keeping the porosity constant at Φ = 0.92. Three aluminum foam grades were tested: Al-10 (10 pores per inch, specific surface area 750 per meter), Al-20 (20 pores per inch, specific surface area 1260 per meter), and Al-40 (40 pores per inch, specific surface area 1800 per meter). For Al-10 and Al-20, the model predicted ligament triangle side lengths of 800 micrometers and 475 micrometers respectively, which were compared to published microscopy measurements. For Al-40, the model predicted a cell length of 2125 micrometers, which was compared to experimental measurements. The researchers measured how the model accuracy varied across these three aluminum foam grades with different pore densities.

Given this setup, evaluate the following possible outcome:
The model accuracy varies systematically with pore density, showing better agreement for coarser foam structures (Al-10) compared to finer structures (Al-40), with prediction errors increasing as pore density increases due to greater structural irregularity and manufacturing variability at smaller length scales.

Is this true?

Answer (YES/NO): NO